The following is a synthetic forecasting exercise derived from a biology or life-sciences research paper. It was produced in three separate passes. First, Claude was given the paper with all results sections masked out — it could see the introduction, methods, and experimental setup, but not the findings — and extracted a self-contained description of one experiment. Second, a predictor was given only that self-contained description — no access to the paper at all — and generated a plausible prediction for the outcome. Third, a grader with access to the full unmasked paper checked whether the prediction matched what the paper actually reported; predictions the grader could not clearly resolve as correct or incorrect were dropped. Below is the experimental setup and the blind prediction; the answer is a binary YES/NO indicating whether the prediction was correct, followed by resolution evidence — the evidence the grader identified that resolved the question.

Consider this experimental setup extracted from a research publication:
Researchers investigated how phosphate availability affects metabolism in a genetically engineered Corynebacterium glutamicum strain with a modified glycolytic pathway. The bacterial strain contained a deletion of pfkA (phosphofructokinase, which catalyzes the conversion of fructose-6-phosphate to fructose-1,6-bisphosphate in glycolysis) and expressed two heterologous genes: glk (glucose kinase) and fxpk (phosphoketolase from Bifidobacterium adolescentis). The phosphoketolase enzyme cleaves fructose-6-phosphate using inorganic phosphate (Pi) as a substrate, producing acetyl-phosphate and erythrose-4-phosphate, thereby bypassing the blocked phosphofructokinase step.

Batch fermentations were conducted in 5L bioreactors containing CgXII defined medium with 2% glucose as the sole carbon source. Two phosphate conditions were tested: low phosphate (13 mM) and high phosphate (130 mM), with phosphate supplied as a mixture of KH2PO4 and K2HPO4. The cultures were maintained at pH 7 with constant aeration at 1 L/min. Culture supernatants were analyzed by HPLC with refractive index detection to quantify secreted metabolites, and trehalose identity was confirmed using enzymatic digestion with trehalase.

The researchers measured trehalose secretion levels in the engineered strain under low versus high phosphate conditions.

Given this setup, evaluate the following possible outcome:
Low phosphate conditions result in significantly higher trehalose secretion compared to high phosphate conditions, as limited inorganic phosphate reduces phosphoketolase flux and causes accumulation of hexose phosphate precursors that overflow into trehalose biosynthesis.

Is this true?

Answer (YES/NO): YES